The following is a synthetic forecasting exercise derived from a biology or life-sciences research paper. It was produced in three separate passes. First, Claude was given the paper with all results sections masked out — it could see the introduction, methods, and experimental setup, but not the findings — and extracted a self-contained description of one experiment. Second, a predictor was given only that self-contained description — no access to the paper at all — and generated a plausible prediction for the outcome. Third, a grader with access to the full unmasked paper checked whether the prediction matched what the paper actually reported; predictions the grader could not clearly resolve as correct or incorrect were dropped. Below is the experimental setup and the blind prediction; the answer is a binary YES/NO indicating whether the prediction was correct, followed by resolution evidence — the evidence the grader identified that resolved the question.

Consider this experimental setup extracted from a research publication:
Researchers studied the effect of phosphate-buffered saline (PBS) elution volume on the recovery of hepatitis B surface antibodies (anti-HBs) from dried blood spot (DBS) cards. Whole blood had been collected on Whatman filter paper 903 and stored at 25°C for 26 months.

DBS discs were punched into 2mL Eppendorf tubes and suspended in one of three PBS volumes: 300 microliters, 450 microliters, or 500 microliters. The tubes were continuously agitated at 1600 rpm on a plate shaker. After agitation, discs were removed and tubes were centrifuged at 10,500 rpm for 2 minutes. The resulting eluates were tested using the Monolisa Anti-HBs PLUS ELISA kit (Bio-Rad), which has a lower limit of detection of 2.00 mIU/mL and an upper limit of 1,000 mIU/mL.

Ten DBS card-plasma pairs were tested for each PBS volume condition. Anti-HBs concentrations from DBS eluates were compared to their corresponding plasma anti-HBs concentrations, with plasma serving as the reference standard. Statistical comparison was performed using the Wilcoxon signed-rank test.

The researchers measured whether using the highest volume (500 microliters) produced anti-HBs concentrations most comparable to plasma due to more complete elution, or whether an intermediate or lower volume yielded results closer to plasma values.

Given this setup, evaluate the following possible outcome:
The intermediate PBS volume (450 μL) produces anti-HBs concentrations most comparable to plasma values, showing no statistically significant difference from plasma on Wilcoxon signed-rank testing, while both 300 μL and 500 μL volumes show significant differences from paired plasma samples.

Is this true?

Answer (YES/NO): NO